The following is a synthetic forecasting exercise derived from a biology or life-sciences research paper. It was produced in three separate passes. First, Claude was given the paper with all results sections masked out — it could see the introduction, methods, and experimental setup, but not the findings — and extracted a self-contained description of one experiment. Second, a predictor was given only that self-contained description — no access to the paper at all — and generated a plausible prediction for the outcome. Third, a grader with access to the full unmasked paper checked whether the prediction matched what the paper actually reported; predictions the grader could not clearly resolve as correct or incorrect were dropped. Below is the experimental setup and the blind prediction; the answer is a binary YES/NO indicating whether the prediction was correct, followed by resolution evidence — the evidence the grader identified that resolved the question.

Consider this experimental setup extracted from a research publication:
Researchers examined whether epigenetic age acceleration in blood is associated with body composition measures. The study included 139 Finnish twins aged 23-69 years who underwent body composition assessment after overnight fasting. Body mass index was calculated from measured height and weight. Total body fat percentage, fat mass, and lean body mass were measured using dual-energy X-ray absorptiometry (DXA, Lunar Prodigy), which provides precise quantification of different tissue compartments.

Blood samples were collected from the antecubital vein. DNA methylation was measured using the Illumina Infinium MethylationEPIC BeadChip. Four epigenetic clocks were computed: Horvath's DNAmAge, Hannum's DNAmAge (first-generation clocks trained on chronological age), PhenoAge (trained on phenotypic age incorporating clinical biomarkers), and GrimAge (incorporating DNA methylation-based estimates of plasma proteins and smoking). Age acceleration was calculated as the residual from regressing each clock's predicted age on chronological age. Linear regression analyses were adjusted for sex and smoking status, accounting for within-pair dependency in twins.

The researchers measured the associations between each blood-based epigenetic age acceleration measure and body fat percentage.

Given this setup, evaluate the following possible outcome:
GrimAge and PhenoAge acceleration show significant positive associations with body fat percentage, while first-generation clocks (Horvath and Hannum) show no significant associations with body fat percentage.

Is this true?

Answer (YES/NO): NO